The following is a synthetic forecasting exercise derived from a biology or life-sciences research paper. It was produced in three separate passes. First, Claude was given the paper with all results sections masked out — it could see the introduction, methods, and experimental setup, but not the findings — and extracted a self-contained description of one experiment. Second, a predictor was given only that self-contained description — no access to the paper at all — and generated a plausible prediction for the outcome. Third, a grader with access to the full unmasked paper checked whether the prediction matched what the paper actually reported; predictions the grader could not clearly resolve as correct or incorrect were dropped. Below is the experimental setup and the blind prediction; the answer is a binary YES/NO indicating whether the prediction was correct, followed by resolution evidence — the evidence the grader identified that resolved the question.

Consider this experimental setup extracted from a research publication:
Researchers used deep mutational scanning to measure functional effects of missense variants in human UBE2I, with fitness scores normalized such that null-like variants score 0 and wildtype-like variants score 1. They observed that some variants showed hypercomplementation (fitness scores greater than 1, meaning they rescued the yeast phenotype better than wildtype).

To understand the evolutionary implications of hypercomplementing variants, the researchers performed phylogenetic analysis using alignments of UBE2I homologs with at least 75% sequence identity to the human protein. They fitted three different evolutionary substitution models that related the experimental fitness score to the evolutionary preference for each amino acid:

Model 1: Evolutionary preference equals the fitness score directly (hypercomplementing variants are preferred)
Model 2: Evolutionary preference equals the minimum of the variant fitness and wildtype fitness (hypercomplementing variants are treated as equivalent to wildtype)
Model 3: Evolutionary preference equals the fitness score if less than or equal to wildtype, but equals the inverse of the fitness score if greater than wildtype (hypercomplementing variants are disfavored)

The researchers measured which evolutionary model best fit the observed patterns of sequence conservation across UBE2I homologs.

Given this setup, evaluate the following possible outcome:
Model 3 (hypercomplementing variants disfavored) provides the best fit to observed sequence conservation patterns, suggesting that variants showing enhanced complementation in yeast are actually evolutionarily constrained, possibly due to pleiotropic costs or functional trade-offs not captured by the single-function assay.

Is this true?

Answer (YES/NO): YES